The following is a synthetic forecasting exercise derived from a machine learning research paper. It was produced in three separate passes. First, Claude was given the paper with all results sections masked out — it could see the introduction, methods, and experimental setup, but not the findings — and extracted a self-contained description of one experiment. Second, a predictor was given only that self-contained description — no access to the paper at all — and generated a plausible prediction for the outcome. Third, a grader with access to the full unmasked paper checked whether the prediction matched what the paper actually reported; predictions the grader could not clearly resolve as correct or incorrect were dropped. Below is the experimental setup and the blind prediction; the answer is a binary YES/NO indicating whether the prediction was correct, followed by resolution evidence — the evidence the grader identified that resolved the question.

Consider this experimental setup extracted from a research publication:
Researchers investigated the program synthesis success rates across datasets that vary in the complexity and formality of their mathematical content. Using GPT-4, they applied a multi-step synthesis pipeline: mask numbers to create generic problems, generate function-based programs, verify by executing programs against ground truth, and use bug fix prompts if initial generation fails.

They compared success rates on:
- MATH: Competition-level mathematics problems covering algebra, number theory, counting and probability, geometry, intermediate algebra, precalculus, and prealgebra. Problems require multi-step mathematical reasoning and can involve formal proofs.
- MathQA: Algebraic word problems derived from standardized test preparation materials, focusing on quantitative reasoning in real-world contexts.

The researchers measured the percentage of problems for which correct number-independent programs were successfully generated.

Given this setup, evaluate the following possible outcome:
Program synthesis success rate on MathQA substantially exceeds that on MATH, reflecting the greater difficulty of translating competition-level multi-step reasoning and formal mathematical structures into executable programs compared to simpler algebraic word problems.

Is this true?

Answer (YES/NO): NO